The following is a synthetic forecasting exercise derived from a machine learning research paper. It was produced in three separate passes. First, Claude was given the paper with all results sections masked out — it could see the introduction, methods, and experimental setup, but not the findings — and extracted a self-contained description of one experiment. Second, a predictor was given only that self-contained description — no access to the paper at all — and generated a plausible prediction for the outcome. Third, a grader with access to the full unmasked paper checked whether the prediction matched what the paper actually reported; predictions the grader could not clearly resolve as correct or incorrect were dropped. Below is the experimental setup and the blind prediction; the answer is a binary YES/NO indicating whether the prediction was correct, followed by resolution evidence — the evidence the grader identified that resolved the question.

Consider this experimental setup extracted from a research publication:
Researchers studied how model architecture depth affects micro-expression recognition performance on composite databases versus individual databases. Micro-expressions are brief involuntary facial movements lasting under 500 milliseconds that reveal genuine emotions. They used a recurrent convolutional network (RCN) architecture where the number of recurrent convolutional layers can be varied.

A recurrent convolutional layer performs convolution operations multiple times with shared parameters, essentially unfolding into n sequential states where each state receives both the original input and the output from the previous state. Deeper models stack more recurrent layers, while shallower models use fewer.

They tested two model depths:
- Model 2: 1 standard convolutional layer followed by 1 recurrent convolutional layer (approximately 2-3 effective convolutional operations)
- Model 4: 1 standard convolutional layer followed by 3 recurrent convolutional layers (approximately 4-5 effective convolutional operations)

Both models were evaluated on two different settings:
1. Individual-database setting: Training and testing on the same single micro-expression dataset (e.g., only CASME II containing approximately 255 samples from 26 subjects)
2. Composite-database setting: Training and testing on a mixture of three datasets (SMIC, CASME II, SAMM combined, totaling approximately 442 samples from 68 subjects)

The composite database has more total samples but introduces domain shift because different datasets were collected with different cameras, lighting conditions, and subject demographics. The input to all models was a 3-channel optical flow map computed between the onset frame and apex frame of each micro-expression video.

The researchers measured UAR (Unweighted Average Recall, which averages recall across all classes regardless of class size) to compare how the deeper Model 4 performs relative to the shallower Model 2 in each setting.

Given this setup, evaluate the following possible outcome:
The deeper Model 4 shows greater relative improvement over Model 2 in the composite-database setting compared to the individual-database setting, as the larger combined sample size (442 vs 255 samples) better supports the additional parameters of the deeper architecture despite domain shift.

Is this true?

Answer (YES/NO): NO